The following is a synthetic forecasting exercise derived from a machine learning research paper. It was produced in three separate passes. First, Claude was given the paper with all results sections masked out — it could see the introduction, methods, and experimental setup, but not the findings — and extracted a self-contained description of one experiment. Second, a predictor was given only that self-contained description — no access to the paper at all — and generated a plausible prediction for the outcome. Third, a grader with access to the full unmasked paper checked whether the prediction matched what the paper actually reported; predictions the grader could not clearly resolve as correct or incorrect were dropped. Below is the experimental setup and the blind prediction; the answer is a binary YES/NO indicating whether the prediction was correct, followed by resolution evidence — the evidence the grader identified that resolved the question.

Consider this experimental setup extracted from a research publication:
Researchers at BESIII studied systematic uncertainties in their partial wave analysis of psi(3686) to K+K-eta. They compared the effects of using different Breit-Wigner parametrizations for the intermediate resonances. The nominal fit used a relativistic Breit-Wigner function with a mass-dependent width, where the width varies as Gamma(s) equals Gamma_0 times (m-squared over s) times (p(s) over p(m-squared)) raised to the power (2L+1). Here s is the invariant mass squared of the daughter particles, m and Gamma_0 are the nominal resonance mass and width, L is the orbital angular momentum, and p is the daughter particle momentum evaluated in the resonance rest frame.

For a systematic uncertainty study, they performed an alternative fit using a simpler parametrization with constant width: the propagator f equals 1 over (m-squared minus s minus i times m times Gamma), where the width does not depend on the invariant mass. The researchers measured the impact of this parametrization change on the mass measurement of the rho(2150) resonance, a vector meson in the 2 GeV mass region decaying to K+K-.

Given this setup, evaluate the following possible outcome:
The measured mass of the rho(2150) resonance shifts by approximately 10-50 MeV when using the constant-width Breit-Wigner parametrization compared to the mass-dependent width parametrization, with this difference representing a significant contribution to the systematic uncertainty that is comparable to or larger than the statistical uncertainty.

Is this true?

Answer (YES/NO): YES